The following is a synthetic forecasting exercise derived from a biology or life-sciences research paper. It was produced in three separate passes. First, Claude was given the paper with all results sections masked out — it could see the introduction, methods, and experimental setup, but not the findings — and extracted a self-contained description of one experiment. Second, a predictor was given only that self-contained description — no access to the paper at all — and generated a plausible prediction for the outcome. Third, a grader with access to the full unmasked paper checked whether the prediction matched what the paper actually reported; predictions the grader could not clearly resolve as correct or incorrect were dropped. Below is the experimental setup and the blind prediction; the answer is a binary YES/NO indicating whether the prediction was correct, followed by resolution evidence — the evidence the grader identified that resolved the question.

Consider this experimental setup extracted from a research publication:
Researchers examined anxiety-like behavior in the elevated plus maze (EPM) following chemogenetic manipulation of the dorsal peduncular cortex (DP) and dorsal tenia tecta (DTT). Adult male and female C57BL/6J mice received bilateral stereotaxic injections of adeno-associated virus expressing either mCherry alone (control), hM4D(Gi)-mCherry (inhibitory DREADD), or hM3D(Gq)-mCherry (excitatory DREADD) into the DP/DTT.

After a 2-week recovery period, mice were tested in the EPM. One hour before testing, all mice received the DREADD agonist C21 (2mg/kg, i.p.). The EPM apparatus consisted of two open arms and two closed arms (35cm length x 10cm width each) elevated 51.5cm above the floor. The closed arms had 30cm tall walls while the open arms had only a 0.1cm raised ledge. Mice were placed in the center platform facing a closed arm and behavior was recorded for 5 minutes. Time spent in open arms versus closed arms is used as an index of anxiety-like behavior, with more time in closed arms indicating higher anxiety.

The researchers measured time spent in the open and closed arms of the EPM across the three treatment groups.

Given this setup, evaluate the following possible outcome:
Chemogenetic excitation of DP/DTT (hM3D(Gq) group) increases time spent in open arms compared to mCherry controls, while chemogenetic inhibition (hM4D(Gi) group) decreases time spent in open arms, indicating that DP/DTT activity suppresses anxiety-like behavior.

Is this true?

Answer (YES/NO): NO